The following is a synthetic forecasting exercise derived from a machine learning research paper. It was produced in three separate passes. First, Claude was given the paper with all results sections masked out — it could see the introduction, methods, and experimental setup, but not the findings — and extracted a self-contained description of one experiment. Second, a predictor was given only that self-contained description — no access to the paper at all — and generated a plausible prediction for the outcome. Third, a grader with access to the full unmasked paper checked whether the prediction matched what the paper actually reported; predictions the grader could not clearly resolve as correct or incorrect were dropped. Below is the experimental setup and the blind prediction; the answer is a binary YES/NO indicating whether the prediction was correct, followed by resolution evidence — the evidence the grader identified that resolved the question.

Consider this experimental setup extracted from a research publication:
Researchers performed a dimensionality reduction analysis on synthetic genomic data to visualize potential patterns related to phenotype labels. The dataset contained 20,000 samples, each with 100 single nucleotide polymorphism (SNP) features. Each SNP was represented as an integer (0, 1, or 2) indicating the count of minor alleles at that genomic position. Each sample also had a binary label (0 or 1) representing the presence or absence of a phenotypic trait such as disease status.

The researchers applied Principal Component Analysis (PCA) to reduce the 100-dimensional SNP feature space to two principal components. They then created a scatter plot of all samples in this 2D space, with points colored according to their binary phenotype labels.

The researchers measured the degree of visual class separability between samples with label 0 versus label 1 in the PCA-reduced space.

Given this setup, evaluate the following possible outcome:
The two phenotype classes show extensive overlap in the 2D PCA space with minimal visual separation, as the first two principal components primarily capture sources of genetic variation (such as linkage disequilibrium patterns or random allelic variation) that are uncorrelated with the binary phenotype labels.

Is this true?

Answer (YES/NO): YES